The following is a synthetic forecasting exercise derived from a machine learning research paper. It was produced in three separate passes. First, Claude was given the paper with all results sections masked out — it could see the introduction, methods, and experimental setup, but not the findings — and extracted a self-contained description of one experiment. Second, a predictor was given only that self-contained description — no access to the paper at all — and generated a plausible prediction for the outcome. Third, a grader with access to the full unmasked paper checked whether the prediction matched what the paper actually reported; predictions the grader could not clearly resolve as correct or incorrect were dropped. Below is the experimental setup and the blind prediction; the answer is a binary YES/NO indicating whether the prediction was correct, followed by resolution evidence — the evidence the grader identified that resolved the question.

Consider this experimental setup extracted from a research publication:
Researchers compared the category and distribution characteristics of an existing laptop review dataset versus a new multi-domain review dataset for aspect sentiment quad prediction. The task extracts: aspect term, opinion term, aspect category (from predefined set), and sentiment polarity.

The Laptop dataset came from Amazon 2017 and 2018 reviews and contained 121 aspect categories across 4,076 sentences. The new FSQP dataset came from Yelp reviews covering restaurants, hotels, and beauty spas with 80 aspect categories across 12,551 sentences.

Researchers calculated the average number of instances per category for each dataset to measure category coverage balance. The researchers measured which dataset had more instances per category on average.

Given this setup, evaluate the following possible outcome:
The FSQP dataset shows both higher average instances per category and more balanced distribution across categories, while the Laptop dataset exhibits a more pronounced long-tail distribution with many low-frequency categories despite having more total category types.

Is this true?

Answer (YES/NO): YES